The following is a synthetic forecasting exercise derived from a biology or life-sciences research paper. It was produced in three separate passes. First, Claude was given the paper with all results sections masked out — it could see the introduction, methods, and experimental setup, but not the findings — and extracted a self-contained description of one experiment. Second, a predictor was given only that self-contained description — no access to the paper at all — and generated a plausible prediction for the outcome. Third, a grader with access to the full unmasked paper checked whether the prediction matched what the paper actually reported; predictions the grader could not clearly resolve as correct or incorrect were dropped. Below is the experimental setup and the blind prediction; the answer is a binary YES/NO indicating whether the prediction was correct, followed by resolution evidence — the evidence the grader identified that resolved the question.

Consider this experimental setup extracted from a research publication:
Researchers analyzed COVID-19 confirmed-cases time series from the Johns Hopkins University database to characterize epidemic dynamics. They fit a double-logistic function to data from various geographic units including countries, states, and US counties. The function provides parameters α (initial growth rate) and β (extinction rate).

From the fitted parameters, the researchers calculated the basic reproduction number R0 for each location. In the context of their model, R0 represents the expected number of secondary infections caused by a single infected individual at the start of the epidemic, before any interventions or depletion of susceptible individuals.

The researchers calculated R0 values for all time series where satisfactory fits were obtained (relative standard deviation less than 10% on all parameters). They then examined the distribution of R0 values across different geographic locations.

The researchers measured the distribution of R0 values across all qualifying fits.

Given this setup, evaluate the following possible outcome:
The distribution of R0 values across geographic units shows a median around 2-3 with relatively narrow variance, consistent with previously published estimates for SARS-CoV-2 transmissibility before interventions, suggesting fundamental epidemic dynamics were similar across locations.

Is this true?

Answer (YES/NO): NO